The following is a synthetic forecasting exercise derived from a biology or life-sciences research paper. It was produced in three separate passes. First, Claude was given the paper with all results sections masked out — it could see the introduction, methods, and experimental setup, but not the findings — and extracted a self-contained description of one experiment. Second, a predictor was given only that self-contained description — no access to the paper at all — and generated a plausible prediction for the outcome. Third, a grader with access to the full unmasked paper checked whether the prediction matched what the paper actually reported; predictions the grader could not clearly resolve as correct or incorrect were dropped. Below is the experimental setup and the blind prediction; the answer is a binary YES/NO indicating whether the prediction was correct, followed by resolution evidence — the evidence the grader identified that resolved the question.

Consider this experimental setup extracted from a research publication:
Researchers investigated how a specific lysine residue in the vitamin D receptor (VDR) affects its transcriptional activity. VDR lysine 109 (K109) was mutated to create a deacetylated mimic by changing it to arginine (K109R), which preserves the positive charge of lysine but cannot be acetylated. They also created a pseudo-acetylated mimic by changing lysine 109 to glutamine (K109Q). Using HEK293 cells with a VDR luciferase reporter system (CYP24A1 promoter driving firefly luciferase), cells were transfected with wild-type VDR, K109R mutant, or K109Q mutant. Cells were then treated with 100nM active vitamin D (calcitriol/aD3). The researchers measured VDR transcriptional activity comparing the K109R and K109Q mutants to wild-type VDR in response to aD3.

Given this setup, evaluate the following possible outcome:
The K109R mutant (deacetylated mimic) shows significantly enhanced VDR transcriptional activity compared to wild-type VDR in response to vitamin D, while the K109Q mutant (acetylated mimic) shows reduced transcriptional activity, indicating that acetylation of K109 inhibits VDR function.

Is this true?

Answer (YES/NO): NO